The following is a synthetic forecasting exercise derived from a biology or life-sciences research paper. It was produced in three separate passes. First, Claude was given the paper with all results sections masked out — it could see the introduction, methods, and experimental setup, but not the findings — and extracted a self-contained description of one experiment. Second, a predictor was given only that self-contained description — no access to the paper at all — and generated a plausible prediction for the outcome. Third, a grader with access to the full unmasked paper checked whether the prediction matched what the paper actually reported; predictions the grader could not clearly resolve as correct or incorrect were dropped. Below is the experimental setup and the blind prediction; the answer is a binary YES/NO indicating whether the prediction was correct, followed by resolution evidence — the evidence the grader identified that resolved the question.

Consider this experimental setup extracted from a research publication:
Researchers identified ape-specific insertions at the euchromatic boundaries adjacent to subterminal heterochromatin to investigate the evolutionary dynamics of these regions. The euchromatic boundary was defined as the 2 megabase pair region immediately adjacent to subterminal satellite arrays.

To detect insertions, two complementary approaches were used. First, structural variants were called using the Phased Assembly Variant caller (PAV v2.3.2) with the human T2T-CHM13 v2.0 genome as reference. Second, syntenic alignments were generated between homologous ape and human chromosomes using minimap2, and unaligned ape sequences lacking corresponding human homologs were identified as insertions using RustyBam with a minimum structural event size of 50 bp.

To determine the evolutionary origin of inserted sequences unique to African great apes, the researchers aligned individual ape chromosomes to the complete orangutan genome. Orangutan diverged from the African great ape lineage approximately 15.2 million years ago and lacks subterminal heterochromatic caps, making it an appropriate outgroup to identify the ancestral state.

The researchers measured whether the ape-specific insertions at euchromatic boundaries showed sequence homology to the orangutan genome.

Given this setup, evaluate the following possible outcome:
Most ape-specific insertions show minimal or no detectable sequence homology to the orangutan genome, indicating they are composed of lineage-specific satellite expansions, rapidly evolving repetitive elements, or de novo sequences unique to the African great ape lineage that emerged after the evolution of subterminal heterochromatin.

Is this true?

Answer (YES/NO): NO